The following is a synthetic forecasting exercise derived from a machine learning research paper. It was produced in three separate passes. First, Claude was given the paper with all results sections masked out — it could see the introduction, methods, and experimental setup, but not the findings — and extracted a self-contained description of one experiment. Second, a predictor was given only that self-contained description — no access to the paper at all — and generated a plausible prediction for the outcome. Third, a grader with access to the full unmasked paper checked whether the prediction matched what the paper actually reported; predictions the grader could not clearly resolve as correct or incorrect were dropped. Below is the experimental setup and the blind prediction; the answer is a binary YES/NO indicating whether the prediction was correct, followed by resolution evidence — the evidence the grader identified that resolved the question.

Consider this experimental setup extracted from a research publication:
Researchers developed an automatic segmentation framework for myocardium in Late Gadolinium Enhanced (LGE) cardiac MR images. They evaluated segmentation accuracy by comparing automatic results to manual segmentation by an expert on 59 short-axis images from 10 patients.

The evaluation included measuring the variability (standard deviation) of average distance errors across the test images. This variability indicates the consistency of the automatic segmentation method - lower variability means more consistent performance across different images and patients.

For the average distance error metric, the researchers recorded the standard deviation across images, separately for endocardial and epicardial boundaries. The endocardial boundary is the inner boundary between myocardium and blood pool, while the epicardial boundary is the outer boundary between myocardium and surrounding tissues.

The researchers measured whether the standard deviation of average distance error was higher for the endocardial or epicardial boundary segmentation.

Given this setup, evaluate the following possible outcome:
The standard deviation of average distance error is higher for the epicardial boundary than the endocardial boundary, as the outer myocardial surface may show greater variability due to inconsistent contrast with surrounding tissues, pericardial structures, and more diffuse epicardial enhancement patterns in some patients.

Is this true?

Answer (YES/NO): NO